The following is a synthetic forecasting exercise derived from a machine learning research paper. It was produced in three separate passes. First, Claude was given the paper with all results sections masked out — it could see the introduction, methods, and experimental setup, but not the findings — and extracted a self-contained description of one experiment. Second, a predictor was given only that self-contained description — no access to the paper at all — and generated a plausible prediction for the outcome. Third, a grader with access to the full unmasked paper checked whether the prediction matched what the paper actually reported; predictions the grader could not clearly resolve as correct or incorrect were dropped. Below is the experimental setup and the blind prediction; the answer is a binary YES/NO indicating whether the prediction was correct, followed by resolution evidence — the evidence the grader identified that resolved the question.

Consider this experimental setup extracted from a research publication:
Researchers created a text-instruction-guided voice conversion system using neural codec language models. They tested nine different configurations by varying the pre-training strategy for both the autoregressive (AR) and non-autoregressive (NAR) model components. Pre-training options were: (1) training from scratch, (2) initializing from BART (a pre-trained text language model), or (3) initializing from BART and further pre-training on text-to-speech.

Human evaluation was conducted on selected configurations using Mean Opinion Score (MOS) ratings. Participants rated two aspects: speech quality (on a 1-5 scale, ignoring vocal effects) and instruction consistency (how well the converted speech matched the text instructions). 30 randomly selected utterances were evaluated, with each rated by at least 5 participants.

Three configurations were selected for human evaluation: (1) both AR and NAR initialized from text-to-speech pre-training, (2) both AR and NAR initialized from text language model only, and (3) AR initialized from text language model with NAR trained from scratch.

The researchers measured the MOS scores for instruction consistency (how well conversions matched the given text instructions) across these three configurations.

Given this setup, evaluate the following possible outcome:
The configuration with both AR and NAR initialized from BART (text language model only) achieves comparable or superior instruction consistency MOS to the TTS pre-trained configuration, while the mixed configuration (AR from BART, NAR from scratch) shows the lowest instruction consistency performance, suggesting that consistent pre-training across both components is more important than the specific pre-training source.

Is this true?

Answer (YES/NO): NO